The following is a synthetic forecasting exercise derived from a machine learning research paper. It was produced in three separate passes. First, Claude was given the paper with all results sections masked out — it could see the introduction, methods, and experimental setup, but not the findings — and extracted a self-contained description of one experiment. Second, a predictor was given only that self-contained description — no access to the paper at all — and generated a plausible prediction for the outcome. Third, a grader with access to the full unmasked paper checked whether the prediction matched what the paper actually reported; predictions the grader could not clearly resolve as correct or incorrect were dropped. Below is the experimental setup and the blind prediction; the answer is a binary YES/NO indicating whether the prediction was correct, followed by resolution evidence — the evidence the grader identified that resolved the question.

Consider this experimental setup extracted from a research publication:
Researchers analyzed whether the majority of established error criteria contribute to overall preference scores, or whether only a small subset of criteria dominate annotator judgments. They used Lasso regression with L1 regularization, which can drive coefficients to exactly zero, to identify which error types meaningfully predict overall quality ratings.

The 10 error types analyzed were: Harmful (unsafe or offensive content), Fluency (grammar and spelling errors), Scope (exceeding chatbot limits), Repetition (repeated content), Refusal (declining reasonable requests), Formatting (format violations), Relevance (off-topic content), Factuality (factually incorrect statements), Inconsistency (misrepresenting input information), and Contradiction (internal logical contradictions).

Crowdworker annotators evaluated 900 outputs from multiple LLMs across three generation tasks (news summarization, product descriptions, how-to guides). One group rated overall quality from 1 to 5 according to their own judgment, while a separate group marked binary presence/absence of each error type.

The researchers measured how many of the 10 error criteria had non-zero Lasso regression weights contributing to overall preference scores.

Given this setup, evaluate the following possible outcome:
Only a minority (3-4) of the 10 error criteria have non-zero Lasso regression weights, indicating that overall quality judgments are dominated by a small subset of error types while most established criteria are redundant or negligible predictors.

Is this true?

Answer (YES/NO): NO